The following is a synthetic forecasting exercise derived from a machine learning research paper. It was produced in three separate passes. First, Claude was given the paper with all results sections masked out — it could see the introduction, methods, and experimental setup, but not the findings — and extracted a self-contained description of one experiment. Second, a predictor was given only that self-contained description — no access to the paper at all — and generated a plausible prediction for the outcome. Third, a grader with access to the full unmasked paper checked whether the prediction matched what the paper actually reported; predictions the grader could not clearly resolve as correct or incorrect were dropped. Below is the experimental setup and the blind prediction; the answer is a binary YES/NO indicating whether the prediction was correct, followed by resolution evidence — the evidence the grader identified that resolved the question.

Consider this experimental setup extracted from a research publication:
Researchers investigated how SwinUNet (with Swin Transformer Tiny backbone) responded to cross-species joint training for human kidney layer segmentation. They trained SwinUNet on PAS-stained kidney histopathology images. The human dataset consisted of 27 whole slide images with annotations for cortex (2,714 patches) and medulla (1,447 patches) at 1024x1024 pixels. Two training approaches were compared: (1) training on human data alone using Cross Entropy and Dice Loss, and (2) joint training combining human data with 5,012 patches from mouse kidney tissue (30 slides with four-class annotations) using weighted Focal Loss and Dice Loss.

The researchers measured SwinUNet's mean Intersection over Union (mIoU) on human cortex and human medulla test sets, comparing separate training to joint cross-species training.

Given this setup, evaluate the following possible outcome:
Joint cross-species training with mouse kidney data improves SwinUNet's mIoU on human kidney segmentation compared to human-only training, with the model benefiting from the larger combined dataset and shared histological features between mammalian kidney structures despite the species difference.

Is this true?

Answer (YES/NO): YES